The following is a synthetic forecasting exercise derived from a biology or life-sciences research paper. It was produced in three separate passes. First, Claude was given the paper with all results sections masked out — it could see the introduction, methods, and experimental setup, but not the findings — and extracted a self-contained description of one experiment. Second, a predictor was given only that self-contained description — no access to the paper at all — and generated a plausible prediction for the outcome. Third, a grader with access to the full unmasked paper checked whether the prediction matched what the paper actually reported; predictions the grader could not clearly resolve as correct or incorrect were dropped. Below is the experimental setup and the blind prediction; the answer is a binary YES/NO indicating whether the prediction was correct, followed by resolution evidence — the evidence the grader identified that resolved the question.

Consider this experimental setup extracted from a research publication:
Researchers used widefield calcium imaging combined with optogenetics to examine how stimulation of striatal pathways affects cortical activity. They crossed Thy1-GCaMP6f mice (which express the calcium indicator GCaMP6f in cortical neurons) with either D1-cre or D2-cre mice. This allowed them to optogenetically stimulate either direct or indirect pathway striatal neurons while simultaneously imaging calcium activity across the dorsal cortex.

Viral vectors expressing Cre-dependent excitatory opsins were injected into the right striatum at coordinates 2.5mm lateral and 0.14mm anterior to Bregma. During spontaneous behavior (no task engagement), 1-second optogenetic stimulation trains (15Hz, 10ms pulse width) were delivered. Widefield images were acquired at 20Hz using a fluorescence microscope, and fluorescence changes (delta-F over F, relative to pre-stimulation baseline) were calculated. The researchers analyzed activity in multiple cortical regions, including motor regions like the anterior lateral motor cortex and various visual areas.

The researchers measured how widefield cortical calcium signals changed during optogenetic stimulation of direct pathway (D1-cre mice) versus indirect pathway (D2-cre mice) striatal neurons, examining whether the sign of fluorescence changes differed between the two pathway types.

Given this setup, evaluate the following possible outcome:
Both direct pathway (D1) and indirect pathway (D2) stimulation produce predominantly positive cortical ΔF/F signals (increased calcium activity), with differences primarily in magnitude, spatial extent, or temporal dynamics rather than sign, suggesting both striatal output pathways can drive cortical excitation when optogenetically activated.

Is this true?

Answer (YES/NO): NO